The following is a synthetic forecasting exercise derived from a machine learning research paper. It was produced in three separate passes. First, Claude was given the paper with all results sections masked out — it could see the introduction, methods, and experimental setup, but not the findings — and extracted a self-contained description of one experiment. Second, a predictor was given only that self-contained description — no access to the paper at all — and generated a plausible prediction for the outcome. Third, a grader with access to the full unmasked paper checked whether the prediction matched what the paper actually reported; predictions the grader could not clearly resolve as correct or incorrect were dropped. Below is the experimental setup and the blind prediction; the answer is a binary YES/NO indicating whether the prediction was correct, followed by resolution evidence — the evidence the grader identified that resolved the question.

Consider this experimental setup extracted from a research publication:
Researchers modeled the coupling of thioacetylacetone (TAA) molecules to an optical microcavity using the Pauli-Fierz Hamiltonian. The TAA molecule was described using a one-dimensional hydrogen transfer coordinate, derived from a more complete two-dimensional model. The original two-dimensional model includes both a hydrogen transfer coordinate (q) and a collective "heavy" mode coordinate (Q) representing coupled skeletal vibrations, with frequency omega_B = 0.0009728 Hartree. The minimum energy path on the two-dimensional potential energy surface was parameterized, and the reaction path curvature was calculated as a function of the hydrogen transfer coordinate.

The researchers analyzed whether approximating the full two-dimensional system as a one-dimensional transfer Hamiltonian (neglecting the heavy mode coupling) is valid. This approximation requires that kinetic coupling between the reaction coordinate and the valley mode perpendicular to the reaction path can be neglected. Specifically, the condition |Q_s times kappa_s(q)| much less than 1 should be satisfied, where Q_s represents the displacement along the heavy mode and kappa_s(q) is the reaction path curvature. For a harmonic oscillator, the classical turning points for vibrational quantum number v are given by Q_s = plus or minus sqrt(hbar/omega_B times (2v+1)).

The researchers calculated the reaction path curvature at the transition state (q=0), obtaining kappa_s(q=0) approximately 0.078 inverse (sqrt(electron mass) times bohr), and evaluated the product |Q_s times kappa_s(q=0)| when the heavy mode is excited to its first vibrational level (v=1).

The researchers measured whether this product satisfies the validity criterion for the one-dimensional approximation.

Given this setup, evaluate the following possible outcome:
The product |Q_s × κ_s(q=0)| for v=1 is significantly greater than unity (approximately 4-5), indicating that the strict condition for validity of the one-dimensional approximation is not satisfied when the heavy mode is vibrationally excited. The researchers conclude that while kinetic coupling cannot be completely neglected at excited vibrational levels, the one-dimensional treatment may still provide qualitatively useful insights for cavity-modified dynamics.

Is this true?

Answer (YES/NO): YES